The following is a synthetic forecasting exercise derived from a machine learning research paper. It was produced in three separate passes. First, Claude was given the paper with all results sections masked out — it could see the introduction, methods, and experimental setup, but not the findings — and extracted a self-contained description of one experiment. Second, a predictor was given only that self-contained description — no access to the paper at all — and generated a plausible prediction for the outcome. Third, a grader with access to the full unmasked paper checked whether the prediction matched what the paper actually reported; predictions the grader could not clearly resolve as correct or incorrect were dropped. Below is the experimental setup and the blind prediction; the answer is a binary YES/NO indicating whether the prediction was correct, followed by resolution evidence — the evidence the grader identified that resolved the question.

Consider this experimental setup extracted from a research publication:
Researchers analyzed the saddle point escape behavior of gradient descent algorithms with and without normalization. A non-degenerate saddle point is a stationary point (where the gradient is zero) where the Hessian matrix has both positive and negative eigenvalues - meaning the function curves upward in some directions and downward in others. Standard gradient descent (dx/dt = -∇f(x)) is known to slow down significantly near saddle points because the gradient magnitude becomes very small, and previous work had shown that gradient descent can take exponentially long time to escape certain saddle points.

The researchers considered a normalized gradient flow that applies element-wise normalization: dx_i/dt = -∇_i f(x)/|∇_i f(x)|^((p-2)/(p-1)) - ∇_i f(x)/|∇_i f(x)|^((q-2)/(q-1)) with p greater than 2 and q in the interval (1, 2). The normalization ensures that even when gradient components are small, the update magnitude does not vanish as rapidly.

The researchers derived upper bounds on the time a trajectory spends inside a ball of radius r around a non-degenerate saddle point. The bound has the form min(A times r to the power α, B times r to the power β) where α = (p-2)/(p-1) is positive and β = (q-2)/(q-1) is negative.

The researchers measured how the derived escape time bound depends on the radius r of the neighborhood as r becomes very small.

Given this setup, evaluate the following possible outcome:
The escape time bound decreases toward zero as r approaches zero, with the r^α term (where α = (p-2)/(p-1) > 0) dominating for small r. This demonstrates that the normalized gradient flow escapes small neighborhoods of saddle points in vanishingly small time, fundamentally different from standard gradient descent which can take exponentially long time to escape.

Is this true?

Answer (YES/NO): NO